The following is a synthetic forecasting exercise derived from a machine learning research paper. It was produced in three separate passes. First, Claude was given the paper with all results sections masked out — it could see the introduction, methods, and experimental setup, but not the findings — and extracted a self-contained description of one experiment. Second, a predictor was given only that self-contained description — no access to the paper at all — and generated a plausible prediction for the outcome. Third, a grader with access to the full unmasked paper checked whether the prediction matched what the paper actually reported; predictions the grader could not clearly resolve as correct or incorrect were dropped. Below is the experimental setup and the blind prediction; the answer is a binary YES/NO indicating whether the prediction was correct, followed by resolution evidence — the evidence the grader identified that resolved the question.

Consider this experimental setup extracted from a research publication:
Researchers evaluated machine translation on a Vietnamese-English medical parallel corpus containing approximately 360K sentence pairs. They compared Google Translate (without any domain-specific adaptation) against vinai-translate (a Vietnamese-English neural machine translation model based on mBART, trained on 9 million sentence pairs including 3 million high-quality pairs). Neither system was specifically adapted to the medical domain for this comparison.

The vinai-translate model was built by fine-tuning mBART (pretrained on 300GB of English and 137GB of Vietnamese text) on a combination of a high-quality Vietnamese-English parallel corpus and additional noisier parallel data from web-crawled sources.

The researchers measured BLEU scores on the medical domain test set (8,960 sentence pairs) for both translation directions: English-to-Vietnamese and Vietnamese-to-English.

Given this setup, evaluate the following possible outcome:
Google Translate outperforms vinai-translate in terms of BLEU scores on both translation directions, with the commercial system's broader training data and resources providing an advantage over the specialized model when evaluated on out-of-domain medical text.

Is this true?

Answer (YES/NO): YES